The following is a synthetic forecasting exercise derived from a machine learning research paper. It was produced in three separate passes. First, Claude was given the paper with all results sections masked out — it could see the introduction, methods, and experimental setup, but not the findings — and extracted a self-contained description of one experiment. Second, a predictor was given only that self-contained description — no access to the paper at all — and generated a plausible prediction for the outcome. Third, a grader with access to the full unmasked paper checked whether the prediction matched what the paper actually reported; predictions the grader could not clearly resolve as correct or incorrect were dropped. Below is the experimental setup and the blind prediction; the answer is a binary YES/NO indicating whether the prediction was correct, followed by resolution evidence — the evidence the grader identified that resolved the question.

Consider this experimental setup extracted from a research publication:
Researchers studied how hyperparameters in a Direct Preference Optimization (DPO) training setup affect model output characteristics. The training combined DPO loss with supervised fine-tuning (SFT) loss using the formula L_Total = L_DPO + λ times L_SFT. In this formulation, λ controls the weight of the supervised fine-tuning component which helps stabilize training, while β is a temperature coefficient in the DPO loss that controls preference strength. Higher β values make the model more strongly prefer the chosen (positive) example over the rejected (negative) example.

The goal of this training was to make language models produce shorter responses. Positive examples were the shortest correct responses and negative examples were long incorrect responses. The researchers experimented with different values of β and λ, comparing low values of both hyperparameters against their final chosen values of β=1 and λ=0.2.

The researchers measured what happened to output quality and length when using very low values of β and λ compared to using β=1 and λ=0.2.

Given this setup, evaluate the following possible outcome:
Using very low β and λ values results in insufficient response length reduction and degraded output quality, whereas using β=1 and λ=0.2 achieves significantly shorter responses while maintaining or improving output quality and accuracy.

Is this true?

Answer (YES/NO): NO